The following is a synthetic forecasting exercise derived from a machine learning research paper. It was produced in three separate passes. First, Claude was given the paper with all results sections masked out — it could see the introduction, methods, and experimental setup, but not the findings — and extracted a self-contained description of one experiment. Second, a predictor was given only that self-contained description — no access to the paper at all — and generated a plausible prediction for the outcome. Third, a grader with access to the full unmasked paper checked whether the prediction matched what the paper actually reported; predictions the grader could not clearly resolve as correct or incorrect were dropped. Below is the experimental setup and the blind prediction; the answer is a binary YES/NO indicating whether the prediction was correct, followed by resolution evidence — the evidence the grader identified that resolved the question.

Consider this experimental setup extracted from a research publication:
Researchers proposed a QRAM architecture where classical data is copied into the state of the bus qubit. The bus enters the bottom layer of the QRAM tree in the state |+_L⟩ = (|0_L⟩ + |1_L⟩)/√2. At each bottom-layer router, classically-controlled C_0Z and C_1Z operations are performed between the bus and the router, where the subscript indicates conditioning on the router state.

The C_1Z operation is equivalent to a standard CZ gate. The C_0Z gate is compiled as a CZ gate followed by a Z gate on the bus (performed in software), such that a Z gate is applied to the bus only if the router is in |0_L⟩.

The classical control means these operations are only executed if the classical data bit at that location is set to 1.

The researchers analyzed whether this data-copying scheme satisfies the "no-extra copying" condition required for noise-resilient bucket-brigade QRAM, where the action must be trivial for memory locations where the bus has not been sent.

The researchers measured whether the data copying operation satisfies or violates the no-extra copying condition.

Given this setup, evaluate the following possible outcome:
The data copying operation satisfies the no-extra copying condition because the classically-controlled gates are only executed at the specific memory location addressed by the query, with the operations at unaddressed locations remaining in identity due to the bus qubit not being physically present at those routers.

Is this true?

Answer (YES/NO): YES